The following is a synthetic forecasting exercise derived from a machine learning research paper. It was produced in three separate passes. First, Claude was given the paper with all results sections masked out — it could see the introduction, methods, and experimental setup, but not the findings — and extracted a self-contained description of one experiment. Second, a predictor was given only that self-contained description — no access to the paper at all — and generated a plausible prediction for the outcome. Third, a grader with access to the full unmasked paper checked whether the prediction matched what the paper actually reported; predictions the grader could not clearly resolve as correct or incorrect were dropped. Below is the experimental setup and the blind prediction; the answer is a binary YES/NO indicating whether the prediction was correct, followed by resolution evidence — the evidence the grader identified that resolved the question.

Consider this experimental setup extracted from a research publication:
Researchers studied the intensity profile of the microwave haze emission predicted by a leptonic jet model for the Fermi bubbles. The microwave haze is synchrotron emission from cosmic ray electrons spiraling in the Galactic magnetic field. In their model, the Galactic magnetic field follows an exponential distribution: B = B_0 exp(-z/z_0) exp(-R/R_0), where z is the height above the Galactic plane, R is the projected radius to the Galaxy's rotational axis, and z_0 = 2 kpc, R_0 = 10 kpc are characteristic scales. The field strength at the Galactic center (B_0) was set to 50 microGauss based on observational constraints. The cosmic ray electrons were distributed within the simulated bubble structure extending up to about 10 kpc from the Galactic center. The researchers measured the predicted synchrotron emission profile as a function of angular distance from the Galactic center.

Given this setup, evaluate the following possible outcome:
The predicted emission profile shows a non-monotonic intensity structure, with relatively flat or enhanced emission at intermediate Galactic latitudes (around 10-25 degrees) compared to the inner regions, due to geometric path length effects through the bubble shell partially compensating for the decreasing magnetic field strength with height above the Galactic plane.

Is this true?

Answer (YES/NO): NO